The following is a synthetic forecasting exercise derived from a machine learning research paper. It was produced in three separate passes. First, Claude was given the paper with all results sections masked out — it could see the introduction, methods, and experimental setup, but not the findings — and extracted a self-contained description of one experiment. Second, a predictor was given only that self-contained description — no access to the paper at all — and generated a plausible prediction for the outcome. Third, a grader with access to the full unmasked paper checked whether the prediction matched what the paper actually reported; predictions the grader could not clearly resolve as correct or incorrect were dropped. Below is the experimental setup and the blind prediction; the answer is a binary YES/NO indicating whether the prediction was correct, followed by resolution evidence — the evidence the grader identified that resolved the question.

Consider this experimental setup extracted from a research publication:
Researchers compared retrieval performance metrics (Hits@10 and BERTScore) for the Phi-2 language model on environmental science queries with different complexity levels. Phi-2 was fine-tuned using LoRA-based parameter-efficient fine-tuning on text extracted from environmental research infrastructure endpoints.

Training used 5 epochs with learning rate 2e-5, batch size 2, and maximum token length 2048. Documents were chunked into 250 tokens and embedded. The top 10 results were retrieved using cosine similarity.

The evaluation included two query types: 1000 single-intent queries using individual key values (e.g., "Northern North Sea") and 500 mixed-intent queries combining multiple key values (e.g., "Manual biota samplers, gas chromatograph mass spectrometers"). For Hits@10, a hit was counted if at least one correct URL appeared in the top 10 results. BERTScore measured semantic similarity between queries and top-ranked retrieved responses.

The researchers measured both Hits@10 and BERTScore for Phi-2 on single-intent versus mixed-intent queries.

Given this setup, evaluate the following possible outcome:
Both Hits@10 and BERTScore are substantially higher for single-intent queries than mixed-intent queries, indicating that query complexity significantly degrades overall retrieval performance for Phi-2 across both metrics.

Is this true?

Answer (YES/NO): NO